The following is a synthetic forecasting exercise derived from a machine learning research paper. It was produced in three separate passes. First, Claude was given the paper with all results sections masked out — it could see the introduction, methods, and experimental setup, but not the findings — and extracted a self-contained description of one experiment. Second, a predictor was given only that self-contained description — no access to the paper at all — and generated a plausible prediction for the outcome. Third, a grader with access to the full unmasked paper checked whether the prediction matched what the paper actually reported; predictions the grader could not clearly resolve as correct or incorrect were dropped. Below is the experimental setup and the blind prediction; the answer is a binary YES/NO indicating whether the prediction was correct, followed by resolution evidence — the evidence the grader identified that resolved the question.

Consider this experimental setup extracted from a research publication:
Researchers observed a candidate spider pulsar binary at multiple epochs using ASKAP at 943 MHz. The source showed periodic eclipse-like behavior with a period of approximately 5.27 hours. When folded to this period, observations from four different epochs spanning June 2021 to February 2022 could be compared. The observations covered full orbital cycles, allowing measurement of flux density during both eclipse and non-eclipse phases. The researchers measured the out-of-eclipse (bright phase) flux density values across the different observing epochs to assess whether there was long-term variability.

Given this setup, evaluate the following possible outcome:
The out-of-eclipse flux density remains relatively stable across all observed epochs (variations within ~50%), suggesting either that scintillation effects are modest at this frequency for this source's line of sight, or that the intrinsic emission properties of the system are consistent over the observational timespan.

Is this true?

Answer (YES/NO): NO